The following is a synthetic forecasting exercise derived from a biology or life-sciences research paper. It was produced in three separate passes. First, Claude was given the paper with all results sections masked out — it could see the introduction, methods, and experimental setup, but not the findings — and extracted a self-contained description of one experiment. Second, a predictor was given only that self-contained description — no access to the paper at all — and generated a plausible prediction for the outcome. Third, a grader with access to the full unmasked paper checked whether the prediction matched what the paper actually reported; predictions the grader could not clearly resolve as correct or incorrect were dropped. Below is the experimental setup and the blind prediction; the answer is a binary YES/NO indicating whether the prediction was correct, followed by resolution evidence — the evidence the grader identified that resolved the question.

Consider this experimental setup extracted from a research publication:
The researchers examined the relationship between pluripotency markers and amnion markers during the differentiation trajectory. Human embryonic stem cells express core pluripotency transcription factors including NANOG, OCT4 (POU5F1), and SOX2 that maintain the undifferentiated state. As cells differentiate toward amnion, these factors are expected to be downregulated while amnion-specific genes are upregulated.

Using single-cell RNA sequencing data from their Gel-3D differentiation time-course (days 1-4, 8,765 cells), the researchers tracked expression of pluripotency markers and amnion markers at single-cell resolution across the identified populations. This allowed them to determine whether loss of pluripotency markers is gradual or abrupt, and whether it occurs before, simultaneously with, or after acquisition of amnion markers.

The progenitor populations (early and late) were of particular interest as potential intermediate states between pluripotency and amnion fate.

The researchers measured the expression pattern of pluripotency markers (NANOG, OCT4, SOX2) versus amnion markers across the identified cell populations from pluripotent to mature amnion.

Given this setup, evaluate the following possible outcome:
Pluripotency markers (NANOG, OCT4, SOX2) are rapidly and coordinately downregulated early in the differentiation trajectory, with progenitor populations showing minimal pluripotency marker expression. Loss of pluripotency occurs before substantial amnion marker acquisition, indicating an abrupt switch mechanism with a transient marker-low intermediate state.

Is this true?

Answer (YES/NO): NO